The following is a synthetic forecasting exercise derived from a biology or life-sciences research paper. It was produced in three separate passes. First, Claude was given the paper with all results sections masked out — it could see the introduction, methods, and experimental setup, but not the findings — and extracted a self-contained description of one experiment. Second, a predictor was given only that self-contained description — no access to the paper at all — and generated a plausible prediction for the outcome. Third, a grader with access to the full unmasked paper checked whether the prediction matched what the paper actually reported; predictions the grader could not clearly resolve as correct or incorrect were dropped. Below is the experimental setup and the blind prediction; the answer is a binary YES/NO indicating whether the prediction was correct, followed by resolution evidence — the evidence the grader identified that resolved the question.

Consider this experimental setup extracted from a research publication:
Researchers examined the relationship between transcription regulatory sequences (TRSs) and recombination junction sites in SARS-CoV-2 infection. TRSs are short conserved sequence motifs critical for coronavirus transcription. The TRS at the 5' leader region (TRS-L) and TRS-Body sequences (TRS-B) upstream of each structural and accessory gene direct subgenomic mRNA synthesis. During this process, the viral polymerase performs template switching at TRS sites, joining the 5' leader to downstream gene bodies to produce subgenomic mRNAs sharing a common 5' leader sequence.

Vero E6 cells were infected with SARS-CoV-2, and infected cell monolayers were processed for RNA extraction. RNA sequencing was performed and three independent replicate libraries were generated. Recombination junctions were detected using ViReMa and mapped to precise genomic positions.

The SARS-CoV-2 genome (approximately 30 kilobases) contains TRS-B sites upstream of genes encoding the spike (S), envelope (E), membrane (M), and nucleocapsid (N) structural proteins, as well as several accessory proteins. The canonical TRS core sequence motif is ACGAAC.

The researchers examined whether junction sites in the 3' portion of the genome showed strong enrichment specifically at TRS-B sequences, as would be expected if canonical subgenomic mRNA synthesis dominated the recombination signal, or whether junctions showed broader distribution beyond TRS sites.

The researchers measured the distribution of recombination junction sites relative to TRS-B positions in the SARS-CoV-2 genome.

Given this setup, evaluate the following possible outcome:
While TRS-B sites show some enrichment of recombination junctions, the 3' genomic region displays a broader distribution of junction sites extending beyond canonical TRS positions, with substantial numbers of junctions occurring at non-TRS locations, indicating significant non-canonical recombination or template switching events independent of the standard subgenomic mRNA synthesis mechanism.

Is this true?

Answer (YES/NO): YES